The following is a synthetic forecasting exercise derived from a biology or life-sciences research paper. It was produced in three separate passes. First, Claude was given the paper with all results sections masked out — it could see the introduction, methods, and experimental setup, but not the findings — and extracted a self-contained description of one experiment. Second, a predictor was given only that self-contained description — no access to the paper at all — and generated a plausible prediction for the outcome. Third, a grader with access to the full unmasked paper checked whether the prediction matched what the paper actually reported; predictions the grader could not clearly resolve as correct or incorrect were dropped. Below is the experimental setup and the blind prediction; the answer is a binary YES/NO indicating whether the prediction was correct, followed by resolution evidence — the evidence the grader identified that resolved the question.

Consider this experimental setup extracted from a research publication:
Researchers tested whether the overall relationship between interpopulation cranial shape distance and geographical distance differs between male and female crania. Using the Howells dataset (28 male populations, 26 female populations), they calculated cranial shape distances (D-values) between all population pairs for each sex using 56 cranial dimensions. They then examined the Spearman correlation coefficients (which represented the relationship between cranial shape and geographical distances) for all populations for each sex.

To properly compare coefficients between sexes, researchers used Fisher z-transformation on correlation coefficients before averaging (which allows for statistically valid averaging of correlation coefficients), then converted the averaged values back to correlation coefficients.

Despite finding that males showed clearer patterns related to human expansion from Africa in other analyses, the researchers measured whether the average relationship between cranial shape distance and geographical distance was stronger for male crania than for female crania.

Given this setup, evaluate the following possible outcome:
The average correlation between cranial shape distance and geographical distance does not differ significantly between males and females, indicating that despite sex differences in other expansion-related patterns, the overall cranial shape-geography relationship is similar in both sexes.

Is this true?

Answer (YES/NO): YES